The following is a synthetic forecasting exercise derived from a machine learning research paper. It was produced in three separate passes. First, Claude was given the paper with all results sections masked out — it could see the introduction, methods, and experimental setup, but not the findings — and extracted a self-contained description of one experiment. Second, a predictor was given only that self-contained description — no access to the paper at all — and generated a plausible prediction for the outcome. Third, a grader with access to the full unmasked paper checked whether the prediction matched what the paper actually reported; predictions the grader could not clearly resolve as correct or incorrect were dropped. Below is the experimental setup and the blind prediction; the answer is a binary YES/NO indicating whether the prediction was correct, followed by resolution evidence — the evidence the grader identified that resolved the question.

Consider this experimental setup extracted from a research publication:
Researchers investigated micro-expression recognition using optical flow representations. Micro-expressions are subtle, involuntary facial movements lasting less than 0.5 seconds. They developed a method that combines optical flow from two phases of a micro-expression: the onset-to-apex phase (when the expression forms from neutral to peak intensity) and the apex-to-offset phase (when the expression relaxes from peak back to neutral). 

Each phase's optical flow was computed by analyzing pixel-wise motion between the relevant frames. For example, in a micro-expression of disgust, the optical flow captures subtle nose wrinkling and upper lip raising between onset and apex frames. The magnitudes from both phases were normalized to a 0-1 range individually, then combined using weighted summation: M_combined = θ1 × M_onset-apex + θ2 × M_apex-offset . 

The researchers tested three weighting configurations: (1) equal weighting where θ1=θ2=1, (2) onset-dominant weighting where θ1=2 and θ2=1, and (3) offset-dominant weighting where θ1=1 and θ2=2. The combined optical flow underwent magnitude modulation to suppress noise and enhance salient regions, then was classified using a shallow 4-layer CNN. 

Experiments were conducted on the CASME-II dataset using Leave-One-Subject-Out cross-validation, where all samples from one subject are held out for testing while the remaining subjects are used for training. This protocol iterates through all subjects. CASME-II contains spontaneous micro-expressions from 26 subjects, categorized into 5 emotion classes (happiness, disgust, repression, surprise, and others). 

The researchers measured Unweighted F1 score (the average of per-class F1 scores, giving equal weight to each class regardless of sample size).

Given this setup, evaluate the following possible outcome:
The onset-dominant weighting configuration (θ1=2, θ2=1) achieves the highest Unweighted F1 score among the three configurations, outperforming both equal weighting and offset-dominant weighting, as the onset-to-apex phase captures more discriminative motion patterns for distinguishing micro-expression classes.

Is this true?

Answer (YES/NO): NO